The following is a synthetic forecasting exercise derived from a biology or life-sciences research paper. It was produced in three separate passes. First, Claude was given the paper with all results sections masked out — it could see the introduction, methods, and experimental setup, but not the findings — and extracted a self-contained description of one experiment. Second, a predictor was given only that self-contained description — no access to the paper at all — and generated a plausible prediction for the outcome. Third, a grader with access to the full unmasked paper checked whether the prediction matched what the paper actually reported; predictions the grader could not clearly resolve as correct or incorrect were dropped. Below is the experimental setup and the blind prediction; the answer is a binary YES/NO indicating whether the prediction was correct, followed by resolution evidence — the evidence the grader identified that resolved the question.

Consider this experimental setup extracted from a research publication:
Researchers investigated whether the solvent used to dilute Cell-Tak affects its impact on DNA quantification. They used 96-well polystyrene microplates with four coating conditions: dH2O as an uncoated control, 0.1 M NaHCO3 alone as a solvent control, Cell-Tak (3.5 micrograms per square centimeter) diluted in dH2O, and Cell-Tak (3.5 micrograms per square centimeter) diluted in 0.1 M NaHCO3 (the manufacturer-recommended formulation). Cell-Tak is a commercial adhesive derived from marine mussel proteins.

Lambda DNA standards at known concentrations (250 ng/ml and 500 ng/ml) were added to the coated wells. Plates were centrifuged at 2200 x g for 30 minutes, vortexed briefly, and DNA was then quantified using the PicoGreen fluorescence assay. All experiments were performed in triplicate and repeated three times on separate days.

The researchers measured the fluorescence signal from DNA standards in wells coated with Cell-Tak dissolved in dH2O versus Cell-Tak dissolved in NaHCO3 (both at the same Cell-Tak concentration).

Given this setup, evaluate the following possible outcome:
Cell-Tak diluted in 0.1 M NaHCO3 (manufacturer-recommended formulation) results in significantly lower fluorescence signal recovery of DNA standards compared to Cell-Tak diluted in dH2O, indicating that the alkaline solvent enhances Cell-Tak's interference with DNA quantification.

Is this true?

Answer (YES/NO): YES